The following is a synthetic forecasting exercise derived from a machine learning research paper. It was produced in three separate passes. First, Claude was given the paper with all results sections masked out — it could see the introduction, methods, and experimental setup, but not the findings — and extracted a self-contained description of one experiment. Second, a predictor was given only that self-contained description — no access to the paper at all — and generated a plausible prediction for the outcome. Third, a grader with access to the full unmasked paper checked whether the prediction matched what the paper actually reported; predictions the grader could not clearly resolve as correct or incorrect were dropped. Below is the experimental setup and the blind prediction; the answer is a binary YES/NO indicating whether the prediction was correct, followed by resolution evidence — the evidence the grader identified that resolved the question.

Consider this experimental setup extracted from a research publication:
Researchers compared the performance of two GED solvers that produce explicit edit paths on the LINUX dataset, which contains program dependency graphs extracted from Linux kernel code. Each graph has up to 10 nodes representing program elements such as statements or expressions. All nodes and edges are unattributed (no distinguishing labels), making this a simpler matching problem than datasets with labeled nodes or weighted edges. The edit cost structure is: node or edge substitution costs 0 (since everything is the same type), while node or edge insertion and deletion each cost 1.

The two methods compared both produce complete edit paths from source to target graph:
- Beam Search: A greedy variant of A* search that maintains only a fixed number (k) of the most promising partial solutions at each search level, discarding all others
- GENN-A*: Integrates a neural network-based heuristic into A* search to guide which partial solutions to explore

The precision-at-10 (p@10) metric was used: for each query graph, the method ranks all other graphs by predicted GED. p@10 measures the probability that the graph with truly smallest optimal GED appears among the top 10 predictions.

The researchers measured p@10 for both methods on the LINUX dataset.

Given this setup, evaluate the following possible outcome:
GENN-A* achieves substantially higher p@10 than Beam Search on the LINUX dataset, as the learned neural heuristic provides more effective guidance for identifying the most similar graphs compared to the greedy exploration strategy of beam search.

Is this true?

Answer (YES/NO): NO